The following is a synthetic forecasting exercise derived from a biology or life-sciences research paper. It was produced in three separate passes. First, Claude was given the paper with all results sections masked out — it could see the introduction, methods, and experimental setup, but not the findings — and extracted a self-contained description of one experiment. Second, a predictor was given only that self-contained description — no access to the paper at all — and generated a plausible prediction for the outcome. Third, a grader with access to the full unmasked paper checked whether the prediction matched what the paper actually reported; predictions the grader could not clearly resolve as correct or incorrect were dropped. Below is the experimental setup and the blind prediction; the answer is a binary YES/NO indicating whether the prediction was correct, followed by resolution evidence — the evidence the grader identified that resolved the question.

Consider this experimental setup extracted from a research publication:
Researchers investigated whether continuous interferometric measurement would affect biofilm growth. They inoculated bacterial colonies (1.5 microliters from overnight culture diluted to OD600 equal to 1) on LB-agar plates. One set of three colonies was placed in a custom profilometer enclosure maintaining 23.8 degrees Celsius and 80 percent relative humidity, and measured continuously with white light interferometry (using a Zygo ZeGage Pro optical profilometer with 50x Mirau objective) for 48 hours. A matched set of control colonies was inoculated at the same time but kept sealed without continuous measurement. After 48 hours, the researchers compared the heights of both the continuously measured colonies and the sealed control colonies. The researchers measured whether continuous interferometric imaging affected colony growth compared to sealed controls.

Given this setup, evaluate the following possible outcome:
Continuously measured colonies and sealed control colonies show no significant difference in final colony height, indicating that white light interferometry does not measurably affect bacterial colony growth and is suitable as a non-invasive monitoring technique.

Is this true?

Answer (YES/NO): YES